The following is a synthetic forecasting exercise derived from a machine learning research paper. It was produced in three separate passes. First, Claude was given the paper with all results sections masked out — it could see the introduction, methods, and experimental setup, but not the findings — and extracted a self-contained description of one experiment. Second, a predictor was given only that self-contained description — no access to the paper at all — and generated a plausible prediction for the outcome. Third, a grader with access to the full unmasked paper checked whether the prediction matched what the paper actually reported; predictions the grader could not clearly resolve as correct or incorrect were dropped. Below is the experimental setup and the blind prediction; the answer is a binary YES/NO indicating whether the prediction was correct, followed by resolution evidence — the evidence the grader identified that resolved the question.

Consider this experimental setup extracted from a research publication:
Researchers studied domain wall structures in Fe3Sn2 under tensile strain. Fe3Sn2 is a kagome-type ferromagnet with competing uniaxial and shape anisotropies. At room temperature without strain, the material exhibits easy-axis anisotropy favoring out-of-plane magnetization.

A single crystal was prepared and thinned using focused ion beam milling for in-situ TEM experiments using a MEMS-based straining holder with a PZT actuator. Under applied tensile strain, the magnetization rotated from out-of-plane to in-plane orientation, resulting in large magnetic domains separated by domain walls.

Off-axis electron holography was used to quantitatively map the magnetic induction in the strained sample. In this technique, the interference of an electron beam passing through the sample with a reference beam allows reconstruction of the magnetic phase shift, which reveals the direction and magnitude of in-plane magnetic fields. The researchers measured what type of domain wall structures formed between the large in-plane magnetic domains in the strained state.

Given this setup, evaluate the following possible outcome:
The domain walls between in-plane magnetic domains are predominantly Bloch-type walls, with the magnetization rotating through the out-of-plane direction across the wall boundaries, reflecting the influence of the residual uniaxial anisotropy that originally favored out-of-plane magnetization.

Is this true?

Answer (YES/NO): NO